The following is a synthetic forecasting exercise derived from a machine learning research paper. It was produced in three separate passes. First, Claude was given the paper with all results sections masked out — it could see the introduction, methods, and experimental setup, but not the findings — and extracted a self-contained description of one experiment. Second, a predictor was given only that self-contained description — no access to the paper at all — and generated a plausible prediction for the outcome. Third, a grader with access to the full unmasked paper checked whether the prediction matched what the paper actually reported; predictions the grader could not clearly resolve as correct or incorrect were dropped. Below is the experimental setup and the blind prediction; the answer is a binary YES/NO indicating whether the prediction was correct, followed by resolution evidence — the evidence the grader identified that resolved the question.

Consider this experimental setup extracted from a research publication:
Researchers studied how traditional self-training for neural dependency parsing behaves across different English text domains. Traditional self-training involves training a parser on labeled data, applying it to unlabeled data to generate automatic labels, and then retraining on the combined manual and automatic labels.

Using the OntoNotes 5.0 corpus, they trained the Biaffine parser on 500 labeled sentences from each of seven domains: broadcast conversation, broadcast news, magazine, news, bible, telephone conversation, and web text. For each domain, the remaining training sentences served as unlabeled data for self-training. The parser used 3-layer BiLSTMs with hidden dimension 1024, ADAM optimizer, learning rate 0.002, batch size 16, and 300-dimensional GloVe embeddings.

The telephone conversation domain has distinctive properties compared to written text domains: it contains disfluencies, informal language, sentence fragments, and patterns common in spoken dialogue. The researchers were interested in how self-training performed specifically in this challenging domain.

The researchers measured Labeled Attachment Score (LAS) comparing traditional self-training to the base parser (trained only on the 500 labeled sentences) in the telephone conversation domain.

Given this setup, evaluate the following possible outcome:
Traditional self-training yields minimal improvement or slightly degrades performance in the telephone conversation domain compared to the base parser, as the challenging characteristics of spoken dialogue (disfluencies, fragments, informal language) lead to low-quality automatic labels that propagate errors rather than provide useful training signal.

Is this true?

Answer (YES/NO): YES